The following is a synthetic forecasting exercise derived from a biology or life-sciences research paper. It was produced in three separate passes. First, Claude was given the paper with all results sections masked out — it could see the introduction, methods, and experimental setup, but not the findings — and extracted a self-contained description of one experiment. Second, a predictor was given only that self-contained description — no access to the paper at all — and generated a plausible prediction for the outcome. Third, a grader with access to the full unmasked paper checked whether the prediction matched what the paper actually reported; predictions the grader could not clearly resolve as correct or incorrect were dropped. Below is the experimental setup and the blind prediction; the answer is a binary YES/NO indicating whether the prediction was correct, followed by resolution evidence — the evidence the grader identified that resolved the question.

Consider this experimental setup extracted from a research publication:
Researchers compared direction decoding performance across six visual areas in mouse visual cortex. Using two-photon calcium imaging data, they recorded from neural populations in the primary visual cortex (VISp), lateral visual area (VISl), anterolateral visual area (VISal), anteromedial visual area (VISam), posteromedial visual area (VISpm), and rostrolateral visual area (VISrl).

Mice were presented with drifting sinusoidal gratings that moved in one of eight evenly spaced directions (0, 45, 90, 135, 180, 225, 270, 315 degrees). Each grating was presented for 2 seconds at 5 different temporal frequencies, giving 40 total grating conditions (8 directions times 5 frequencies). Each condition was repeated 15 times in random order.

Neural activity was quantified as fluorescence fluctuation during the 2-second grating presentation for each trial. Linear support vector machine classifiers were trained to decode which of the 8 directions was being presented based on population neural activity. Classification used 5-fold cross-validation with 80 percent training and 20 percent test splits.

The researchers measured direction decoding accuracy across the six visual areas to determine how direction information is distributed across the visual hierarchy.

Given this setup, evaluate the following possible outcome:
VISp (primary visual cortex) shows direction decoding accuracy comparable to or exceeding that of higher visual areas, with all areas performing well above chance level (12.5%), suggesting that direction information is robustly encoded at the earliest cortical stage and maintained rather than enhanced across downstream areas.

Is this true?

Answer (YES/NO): YES